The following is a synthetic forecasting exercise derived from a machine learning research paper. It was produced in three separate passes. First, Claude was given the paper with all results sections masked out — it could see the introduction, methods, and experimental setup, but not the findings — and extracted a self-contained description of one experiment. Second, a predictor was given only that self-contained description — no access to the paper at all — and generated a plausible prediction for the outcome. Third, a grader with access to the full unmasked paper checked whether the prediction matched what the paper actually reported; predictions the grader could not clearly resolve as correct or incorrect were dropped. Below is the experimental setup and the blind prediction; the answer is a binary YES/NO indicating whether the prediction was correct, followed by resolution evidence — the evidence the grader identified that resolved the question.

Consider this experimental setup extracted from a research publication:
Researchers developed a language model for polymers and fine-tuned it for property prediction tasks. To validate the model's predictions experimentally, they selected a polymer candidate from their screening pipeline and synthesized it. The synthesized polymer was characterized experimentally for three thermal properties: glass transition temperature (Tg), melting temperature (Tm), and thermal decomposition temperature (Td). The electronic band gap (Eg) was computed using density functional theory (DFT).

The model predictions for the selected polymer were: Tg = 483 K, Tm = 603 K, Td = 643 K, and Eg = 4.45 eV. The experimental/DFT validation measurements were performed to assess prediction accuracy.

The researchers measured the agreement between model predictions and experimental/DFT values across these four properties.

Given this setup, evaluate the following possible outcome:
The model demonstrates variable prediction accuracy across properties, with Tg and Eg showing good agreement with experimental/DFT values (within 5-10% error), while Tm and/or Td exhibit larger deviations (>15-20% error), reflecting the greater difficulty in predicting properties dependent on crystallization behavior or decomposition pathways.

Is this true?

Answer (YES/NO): NO